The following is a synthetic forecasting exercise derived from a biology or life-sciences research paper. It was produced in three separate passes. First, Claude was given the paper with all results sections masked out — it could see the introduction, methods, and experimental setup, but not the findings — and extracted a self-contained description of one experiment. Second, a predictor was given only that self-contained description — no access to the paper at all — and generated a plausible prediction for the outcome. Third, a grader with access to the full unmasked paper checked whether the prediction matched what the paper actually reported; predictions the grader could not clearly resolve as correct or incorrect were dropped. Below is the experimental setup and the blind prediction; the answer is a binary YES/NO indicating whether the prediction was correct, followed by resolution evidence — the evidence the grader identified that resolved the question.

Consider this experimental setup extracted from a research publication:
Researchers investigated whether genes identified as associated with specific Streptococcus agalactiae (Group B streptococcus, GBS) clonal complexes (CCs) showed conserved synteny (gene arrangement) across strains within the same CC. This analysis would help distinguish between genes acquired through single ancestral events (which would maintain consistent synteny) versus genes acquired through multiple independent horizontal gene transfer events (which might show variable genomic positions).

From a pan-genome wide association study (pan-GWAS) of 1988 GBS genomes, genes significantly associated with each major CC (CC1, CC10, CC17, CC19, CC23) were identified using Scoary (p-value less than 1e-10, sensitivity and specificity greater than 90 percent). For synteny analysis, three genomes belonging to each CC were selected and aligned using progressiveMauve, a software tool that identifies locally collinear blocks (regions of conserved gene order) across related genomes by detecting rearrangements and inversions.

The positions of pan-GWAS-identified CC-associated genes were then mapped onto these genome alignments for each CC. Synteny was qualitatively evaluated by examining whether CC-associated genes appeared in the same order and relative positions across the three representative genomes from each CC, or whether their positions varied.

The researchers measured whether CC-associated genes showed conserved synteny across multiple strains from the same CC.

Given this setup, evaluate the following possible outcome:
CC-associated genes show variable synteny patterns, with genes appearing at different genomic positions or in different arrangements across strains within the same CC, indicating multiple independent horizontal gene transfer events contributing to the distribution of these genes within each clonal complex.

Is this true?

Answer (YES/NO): NO